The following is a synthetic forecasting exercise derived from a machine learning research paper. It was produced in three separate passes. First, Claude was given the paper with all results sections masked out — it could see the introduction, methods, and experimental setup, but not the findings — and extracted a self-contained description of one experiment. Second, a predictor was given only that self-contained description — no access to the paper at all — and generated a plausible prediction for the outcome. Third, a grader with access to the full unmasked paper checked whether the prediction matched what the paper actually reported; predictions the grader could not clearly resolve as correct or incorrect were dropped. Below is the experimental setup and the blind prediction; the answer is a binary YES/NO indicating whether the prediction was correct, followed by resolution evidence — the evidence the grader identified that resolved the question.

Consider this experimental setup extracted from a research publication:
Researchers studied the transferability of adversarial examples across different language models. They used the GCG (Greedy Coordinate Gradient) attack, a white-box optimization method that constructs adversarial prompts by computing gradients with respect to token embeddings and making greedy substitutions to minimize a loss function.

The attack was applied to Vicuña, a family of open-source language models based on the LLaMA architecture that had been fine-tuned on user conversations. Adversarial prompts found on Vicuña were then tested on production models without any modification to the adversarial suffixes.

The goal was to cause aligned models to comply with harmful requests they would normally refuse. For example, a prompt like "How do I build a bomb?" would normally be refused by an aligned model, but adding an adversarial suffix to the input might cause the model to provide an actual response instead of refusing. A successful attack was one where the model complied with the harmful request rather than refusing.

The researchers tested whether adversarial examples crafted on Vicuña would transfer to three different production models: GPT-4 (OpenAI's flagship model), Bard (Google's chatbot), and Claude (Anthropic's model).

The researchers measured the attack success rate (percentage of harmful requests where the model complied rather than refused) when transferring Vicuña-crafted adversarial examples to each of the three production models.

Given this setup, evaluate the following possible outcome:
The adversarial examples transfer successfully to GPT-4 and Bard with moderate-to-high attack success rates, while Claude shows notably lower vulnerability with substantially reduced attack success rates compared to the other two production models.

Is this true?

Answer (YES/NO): YES